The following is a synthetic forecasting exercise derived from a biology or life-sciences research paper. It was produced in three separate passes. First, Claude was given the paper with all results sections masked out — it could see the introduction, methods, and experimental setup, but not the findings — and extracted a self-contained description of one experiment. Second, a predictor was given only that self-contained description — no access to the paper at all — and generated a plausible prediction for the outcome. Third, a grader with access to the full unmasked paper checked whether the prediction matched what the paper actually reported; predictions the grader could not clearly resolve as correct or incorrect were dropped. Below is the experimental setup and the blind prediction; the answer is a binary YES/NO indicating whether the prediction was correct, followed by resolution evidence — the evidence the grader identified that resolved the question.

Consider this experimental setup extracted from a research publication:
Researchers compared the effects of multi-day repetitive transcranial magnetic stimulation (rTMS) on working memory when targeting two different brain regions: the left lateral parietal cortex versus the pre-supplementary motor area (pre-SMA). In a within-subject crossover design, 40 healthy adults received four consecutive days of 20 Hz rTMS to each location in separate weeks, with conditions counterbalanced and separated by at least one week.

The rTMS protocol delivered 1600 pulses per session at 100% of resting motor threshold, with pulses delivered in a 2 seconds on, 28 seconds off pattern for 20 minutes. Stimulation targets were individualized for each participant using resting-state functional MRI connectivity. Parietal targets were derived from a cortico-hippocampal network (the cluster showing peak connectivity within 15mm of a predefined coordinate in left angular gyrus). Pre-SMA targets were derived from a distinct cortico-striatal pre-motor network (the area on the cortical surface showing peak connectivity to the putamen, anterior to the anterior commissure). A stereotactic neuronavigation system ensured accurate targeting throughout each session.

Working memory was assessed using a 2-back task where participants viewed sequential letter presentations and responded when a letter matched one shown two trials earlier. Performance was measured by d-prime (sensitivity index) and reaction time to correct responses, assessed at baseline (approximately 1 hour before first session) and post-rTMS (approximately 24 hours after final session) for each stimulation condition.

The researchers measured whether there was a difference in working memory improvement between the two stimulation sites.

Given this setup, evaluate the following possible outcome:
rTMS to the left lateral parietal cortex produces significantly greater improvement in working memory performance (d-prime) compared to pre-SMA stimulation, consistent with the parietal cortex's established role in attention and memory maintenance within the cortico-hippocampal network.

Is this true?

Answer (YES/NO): NO